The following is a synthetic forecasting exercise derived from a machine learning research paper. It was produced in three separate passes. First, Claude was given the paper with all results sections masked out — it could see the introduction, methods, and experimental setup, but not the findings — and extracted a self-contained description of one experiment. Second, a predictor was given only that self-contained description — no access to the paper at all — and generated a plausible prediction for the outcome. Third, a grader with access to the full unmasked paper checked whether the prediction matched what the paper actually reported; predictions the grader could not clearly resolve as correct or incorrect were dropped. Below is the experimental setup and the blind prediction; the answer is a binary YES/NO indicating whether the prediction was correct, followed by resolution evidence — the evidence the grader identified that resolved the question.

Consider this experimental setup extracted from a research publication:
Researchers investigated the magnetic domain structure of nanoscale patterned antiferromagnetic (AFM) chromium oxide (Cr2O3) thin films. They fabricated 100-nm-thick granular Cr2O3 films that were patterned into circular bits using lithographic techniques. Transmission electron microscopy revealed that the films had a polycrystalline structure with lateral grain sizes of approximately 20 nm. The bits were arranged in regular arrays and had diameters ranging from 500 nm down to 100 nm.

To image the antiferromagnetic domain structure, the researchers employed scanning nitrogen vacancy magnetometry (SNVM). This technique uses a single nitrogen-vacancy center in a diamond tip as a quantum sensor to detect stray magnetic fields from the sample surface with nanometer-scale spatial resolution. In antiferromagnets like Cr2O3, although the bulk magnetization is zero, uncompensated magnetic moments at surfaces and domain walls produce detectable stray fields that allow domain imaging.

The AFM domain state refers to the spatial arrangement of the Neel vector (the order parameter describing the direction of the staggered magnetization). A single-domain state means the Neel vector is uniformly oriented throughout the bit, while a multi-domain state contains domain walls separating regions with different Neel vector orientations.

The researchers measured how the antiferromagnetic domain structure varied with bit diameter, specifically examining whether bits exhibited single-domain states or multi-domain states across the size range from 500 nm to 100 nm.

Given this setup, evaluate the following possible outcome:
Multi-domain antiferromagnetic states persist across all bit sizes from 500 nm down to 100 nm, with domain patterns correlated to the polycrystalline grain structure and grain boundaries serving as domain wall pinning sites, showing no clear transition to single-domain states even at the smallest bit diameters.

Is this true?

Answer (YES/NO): NO